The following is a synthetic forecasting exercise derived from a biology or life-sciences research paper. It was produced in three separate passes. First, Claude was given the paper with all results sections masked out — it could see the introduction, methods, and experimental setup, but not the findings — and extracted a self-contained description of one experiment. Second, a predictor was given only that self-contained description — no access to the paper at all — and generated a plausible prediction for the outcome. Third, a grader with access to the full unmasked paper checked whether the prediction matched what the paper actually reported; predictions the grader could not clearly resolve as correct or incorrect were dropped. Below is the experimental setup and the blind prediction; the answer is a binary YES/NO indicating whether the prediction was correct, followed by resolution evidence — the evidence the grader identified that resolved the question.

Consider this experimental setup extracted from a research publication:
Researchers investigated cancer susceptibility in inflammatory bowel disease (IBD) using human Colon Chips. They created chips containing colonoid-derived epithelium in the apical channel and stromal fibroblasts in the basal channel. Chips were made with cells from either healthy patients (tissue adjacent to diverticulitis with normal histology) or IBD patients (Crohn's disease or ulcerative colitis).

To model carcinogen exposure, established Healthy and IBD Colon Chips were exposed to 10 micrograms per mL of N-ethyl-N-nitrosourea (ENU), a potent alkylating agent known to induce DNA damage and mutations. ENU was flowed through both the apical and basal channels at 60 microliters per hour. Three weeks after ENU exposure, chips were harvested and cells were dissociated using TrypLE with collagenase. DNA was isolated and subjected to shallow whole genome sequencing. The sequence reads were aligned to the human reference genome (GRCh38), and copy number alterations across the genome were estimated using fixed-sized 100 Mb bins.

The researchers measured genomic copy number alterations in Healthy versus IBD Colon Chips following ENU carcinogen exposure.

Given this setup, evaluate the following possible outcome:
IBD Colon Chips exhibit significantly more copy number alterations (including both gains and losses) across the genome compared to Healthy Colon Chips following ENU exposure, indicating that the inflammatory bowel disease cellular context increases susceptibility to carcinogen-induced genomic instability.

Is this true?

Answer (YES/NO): YES